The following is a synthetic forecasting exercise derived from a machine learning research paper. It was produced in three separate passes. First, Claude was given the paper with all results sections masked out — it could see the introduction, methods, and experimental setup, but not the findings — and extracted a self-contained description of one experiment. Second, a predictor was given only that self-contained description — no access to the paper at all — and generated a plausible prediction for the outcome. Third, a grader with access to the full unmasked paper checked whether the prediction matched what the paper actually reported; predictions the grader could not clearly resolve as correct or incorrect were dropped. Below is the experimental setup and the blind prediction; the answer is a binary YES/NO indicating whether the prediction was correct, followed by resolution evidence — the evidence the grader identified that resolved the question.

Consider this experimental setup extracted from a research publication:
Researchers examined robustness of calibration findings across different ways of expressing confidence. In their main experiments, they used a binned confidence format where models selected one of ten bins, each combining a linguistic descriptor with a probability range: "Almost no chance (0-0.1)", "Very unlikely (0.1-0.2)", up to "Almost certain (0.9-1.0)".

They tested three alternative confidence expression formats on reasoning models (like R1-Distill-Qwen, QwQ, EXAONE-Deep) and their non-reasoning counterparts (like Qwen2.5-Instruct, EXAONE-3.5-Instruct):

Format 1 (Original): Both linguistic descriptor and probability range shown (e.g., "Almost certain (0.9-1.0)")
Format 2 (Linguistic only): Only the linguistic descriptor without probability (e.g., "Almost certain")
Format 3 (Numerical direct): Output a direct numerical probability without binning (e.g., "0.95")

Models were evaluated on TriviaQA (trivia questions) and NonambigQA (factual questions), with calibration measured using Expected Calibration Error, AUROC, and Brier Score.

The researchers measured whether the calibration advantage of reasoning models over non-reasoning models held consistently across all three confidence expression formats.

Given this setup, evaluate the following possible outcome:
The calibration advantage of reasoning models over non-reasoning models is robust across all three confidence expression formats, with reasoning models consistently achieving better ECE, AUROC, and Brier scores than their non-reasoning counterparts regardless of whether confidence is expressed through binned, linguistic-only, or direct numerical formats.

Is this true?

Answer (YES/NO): YES